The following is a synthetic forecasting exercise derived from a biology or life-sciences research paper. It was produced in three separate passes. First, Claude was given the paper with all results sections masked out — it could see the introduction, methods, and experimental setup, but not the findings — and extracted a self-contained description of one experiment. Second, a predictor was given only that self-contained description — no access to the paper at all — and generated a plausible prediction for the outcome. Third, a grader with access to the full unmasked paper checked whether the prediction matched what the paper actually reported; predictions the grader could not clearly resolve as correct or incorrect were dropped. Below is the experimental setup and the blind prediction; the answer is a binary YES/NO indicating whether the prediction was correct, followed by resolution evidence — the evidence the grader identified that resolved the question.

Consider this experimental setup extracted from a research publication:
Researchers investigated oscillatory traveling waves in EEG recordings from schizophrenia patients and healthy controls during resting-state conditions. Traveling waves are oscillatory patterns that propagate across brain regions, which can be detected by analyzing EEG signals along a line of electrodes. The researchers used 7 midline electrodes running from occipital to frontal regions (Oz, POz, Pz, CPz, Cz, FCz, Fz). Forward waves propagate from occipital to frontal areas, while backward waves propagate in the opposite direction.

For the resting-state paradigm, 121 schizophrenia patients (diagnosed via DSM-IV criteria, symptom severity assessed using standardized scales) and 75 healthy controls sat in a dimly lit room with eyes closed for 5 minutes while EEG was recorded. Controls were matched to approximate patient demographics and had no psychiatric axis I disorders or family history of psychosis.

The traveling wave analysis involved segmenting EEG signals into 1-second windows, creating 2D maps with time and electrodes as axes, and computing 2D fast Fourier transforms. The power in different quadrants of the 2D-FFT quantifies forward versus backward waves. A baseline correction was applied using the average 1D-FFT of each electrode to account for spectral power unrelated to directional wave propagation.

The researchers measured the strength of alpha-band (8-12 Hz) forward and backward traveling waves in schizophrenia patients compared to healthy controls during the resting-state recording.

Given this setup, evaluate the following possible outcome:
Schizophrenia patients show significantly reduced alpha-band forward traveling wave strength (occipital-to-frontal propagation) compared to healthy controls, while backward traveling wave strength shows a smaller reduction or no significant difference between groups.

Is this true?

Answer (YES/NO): NO